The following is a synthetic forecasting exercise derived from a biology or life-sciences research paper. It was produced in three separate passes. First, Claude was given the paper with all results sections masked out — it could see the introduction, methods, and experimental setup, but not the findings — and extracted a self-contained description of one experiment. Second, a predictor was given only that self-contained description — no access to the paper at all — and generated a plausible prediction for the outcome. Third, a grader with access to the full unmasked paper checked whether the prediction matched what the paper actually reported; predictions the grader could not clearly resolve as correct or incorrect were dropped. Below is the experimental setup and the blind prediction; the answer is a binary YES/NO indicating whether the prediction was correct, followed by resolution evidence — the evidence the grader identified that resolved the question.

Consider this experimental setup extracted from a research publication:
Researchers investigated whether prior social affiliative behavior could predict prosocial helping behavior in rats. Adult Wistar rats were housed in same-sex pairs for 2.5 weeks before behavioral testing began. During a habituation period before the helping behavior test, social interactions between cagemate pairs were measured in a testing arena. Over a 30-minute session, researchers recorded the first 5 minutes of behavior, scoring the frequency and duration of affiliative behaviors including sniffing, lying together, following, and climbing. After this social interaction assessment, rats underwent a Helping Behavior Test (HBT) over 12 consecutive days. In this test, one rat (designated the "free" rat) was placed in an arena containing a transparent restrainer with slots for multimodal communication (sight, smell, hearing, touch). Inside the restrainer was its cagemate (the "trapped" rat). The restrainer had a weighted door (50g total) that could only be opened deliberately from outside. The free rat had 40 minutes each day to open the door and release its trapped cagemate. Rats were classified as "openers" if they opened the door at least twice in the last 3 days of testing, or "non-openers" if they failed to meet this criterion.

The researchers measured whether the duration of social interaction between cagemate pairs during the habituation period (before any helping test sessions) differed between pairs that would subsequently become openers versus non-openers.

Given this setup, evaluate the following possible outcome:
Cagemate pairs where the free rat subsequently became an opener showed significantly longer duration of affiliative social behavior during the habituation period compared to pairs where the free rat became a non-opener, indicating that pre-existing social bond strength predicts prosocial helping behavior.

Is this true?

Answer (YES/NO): YES